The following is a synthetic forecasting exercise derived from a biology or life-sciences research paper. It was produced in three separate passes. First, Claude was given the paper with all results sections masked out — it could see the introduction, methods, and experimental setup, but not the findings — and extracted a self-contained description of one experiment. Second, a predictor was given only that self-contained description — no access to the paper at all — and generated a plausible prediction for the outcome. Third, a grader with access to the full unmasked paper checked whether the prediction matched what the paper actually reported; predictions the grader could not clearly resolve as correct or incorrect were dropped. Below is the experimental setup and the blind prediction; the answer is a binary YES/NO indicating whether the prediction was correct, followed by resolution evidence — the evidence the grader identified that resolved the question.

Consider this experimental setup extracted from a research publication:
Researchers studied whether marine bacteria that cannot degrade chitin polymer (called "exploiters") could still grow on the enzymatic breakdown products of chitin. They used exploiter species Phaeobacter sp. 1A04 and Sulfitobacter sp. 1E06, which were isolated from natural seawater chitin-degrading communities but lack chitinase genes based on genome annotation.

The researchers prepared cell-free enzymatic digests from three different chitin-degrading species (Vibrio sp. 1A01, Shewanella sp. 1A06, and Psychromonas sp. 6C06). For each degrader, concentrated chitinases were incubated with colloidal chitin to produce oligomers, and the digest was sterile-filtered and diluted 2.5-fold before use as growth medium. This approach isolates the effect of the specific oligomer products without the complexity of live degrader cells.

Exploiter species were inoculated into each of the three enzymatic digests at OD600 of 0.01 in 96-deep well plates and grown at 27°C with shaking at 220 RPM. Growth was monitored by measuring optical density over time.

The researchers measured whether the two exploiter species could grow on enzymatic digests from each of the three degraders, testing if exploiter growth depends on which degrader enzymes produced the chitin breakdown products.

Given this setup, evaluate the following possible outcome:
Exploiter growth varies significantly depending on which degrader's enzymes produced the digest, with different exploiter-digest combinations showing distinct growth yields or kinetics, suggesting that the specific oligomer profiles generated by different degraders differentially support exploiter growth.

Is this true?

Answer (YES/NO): YES